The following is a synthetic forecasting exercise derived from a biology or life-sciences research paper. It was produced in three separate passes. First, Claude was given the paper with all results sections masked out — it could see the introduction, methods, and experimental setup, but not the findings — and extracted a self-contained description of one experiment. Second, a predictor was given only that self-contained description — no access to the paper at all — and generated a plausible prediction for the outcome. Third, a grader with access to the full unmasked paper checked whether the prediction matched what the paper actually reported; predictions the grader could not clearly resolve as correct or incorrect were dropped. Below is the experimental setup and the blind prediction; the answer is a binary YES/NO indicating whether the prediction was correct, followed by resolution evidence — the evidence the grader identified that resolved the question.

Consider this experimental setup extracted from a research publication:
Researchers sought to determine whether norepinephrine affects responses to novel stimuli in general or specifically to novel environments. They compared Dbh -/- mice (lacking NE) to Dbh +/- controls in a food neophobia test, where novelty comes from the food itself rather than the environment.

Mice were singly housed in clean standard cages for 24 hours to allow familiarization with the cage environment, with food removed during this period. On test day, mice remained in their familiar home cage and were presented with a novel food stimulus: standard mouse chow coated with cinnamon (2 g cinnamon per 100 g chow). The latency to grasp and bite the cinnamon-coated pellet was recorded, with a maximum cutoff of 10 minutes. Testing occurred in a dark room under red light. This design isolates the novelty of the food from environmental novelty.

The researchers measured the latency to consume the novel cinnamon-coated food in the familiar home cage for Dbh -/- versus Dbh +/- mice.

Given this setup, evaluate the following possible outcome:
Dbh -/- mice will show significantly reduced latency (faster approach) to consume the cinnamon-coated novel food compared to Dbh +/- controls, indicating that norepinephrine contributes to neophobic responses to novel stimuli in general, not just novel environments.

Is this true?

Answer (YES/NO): YES